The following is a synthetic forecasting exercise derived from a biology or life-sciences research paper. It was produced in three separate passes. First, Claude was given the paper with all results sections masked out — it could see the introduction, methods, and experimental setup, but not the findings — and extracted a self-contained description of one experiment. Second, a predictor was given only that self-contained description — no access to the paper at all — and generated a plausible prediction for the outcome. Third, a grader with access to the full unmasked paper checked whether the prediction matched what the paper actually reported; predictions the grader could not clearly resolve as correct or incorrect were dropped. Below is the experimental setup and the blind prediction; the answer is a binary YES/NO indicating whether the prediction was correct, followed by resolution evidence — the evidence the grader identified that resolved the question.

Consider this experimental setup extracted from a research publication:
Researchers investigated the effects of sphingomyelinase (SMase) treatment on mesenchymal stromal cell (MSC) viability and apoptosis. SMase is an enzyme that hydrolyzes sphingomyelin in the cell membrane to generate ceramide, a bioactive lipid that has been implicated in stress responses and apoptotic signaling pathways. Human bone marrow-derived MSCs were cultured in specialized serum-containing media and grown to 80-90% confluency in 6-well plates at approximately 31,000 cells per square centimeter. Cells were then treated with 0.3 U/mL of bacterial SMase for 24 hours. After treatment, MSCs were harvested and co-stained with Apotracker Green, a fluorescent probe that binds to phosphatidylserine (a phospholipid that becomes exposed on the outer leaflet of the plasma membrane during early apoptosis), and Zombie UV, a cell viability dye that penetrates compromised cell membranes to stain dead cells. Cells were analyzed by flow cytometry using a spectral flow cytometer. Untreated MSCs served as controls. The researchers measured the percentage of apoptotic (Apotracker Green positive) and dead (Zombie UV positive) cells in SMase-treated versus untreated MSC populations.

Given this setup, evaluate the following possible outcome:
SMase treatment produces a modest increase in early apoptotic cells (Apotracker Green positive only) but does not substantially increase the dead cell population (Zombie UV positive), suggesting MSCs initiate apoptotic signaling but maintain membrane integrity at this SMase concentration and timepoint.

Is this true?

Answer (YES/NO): NO